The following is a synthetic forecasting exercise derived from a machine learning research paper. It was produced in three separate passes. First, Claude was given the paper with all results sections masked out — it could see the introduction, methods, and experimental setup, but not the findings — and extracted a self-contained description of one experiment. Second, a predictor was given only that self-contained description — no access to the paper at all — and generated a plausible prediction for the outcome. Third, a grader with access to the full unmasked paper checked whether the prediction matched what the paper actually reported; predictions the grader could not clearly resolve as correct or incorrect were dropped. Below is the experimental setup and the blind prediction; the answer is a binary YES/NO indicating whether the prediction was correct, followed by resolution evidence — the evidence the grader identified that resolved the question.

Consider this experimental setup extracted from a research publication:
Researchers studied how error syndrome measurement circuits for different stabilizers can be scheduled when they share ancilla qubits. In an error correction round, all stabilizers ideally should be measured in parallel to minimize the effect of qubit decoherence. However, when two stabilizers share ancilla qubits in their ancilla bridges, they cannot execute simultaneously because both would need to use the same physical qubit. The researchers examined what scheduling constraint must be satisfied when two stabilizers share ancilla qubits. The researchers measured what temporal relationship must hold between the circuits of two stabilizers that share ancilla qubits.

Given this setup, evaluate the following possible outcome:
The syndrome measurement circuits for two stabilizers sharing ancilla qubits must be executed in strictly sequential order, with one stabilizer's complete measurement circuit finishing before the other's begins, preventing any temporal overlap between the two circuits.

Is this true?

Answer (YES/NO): NO